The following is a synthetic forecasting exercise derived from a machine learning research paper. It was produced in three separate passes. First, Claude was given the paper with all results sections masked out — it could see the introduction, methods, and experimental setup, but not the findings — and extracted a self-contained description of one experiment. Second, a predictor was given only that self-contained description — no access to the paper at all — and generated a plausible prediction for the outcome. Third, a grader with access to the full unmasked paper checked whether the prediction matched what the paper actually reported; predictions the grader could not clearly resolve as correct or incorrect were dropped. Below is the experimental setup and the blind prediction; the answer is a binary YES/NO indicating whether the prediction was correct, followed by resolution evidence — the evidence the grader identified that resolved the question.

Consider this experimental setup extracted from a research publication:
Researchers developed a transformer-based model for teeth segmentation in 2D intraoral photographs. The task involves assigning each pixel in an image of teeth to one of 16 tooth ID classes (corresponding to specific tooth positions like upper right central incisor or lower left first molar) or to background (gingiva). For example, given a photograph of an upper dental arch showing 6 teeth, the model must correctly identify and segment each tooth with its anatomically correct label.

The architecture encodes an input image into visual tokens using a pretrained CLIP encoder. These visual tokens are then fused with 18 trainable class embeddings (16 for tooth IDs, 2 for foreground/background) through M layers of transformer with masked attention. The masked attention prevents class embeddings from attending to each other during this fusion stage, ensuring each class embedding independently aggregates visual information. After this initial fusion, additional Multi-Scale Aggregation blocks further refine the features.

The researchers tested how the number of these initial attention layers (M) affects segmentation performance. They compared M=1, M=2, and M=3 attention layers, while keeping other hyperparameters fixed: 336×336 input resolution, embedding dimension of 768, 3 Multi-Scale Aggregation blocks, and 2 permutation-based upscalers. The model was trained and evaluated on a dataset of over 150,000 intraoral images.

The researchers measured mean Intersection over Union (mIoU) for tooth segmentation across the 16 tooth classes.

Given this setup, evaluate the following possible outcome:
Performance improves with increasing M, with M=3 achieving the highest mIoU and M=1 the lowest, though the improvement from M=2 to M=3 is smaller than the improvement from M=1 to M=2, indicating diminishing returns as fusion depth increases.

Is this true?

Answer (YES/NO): NO